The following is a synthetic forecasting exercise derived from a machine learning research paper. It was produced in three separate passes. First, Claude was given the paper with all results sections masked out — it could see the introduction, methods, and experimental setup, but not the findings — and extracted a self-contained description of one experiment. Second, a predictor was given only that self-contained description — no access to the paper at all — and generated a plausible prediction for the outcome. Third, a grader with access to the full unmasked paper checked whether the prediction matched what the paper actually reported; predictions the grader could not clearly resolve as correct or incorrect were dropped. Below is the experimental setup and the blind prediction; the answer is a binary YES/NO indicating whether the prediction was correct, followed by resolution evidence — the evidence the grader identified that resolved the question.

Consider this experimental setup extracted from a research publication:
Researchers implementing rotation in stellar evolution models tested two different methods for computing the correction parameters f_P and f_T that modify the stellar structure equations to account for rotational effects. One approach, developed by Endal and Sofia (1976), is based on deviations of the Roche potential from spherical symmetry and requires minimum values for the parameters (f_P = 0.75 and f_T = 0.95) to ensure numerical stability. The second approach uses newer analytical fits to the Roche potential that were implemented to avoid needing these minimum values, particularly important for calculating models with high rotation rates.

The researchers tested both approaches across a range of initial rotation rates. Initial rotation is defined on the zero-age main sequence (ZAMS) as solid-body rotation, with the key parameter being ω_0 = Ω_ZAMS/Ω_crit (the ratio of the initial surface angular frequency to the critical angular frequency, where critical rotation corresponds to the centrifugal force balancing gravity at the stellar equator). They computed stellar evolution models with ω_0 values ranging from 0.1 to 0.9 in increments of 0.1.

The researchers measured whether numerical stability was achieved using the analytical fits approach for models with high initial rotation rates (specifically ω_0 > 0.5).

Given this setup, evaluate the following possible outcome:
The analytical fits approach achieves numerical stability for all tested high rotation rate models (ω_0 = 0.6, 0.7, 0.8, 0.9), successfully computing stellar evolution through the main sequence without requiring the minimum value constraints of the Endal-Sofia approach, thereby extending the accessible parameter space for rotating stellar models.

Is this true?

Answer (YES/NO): NO